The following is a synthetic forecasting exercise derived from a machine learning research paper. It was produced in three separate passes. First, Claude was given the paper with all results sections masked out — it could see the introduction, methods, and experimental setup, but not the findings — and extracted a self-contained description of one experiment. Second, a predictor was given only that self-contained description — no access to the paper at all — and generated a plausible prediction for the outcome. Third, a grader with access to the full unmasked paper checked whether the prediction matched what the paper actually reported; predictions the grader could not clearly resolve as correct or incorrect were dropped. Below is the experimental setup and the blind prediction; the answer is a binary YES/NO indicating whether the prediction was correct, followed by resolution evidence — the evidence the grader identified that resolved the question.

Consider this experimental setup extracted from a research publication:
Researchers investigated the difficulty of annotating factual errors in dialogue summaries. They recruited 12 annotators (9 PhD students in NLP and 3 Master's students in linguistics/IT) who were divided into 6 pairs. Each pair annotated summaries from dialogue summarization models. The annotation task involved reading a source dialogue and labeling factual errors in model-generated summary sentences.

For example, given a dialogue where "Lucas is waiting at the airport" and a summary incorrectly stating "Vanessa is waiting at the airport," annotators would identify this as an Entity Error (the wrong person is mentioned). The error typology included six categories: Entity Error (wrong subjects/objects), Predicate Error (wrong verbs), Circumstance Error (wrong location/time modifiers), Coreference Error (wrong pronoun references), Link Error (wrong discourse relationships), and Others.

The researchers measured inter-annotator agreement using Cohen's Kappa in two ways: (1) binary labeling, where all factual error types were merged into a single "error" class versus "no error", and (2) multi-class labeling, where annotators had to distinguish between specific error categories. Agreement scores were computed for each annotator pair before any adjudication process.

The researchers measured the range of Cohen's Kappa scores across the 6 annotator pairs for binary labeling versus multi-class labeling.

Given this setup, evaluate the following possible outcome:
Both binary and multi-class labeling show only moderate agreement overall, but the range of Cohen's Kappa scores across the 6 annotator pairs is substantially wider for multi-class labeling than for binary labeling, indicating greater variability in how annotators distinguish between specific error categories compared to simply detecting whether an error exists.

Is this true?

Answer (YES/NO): NO